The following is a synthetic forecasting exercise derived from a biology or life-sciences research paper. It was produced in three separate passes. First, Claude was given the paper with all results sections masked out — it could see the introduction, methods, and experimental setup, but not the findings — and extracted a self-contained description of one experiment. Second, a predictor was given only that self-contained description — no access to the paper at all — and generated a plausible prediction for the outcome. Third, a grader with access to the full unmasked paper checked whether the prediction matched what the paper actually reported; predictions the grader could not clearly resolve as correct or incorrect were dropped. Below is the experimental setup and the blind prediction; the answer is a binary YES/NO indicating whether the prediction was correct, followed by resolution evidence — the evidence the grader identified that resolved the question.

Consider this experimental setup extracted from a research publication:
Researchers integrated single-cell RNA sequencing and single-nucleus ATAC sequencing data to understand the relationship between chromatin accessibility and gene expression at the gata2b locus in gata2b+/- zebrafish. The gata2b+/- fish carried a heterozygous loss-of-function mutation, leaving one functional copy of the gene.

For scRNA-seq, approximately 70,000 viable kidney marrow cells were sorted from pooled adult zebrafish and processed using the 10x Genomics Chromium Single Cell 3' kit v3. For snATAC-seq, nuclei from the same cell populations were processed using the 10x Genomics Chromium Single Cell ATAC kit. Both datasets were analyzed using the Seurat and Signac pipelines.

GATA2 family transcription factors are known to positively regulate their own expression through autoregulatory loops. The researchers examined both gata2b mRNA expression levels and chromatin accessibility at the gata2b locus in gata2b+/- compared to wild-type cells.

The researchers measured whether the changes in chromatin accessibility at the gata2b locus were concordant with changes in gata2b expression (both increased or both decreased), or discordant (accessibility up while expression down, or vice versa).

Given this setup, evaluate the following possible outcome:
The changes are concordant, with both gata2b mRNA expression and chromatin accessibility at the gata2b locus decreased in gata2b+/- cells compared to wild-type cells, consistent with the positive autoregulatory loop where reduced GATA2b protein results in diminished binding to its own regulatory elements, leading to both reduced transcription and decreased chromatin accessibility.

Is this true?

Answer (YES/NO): NO